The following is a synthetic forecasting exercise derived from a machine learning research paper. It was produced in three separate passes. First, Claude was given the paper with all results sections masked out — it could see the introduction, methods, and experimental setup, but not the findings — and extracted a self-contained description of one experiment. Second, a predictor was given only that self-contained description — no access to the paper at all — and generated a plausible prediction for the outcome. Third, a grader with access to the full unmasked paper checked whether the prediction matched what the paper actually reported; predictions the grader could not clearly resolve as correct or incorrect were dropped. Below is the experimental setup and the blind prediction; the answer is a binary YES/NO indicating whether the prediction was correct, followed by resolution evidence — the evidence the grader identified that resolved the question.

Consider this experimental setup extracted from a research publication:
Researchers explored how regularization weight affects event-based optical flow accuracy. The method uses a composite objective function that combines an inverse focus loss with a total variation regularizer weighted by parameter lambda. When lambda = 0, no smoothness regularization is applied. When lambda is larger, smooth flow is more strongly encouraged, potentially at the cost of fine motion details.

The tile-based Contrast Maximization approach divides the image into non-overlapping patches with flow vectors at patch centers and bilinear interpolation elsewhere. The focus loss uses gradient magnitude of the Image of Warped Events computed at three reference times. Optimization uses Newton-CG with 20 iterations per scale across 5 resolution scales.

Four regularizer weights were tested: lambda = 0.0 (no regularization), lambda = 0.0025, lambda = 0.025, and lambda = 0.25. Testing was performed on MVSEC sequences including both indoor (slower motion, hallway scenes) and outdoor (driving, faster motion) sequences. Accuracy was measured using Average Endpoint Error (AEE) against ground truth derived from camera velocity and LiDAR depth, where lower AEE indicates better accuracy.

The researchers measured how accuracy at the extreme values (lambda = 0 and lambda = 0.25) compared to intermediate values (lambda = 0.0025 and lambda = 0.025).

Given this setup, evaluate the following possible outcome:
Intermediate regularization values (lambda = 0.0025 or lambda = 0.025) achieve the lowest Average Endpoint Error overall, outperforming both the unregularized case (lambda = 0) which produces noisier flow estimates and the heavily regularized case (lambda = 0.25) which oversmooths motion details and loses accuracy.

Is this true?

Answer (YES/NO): YES